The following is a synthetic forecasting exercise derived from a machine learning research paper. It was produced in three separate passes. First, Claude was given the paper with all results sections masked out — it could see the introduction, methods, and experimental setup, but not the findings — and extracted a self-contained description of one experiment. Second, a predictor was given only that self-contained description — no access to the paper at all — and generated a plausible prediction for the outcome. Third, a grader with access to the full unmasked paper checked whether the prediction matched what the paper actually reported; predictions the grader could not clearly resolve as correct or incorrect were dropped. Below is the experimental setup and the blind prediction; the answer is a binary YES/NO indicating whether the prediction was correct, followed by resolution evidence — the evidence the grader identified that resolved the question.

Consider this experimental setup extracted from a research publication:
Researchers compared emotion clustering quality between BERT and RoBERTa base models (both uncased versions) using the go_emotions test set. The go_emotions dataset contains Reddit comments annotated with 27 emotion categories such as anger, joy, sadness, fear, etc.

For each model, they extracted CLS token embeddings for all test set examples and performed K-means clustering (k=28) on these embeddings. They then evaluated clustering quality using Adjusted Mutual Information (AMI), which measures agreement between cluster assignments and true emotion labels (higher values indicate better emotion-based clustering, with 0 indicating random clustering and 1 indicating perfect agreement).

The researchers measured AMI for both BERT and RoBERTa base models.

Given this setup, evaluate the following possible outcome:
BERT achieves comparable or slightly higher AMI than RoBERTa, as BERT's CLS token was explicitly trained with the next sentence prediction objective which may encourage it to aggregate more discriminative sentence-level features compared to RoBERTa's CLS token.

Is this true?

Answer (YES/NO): NO